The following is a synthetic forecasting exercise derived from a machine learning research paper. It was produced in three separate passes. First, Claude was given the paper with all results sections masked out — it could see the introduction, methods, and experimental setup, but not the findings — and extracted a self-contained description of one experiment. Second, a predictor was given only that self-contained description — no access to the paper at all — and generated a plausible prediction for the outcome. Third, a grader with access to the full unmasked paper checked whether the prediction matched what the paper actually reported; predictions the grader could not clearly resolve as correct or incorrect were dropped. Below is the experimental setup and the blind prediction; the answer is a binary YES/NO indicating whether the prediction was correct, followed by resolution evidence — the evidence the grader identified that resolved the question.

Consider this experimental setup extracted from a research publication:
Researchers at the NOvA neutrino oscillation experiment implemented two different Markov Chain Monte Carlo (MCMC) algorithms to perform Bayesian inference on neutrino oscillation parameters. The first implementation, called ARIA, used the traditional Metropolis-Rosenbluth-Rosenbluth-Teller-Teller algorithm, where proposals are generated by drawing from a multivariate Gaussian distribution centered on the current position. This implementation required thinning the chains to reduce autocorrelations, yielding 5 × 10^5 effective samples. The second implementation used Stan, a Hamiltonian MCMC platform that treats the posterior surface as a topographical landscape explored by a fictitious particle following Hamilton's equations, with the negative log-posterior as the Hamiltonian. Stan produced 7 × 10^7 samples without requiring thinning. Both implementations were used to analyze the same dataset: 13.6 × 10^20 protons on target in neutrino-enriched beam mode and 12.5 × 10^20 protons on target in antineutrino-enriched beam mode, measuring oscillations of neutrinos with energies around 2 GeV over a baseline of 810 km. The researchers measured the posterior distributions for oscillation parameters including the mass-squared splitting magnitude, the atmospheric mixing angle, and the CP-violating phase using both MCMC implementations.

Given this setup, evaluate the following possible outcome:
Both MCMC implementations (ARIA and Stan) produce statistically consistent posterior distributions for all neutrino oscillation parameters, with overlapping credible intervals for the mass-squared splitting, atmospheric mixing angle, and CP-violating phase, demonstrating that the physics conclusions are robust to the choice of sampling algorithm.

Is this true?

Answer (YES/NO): YES